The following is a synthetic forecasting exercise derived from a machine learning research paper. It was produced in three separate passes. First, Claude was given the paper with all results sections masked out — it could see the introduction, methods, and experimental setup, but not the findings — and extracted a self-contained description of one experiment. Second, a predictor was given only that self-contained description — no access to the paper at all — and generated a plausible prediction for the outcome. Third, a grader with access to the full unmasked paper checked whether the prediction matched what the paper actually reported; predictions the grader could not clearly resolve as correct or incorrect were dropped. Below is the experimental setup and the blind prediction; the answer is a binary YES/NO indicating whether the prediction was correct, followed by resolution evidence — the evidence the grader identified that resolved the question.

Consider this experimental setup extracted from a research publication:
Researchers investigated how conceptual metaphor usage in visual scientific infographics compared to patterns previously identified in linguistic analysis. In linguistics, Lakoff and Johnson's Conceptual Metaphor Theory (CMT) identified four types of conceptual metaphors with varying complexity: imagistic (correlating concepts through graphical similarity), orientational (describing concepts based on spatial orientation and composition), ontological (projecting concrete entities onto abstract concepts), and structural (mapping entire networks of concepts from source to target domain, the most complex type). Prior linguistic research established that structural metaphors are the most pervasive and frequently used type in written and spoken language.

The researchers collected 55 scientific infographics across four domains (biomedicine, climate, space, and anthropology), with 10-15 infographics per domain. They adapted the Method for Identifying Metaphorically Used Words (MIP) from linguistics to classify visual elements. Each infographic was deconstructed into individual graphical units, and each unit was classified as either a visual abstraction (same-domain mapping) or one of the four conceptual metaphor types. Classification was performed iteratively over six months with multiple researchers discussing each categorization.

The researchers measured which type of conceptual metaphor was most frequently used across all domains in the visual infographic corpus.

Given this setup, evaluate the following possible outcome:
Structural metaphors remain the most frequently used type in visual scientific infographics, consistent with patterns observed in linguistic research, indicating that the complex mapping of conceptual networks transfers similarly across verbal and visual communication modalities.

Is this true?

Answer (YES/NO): NO